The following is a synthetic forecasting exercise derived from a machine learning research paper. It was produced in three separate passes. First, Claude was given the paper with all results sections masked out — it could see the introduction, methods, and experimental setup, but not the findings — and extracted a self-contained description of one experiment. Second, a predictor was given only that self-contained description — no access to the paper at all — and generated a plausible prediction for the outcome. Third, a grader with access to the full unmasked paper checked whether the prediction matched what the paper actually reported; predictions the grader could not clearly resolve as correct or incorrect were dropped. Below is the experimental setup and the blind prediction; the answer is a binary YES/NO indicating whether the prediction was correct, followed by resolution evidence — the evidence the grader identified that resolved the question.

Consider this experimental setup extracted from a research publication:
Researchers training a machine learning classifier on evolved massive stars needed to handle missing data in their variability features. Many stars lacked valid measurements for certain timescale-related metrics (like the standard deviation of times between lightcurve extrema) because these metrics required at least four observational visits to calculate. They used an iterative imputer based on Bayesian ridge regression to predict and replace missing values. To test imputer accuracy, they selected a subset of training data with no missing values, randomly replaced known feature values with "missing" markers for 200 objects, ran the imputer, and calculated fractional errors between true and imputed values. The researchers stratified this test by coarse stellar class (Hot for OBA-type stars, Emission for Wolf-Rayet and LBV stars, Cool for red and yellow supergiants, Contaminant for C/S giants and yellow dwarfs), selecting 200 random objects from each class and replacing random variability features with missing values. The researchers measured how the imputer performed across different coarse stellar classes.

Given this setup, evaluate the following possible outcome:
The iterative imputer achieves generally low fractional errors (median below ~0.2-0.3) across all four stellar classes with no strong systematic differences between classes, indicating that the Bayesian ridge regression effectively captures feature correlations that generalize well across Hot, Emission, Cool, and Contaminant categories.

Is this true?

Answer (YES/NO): NO